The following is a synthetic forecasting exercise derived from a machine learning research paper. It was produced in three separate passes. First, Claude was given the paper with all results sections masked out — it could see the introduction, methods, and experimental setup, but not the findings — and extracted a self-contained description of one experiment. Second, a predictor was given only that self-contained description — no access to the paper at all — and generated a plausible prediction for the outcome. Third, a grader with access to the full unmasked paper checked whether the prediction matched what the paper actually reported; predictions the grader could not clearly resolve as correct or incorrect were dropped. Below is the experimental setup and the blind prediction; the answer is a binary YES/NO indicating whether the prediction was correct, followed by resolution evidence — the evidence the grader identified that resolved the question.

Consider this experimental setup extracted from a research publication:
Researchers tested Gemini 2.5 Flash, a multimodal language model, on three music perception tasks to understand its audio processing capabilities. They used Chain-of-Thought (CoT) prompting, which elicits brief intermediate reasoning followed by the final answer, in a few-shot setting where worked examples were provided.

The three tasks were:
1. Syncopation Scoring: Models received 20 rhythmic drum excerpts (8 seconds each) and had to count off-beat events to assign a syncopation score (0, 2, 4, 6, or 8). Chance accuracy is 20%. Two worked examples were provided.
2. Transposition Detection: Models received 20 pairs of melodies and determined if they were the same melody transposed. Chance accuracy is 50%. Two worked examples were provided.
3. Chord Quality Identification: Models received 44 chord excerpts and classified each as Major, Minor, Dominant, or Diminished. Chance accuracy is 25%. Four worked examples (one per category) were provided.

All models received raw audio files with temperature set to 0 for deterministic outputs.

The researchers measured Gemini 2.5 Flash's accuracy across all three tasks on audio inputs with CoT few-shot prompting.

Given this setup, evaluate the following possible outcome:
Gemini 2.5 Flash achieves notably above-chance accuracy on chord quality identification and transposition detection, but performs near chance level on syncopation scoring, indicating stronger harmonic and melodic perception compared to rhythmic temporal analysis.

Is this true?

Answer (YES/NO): NO